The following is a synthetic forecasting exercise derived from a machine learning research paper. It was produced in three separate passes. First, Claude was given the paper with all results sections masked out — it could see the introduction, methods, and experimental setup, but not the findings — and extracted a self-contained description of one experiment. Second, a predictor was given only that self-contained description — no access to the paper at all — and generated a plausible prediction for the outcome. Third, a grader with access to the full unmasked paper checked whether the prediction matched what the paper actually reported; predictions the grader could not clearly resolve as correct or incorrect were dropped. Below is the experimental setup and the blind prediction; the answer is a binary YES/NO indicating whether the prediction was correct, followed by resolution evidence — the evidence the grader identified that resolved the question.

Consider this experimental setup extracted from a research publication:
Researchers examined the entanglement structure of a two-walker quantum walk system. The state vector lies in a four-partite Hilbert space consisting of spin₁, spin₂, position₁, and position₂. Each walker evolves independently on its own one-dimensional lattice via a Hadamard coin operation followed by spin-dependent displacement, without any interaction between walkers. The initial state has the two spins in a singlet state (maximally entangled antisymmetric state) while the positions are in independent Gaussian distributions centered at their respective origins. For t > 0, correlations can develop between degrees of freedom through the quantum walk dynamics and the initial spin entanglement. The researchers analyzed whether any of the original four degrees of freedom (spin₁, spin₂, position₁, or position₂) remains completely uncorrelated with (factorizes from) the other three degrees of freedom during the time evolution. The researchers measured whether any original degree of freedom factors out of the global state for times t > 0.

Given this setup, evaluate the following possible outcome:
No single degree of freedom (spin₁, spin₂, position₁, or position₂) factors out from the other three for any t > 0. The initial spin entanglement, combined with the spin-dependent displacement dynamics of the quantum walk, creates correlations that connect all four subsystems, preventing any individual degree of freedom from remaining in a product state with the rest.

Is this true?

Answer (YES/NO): YES